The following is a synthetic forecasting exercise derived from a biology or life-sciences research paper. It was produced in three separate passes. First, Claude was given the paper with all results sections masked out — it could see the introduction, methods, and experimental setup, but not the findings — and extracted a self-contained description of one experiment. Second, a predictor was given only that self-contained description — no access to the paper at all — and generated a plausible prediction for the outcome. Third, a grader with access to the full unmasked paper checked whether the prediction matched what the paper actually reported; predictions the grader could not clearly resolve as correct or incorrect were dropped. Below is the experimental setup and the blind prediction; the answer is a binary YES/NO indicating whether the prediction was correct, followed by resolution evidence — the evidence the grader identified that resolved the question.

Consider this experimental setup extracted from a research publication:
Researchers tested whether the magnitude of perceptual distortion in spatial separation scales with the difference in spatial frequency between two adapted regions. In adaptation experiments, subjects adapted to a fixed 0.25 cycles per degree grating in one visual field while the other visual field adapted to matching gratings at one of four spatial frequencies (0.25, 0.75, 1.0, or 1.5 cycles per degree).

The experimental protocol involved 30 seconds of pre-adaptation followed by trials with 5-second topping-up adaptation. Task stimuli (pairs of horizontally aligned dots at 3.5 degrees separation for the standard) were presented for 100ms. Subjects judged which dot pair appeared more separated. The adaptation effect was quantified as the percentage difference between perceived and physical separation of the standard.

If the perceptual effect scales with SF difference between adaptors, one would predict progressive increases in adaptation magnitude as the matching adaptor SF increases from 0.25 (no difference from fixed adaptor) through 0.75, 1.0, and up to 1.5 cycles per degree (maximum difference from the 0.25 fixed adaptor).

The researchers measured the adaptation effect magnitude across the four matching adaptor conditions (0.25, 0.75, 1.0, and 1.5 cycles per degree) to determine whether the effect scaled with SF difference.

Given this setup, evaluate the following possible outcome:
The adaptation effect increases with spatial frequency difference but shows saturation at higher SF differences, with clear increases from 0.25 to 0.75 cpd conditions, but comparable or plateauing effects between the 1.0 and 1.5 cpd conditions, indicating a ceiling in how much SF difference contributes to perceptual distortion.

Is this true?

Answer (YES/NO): NO